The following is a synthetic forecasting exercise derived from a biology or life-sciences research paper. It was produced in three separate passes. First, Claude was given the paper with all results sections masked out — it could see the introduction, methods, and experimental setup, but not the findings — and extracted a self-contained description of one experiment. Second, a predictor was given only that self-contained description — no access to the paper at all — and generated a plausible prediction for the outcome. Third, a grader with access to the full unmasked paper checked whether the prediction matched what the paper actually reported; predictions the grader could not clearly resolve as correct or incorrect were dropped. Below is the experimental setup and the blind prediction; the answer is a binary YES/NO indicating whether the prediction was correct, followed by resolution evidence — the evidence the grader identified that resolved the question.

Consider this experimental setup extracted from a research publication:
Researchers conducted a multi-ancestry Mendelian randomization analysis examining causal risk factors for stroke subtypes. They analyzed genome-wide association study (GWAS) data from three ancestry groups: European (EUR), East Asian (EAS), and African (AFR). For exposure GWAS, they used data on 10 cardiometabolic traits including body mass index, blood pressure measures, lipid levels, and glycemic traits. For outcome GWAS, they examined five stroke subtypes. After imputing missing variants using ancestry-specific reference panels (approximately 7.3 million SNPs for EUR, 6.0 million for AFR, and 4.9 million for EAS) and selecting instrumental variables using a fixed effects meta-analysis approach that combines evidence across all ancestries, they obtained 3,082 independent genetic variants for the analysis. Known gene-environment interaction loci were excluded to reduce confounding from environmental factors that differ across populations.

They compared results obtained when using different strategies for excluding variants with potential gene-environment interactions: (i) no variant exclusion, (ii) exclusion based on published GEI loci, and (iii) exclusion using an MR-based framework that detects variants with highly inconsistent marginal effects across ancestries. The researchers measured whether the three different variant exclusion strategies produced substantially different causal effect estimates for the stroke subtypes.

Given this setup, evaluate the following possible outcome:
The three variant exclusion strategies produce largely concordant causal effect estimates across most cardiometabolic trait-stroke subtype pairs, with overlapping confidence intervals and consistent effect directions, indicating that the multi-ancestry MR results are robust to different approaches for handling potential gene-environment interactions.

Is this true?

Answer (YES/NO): YES